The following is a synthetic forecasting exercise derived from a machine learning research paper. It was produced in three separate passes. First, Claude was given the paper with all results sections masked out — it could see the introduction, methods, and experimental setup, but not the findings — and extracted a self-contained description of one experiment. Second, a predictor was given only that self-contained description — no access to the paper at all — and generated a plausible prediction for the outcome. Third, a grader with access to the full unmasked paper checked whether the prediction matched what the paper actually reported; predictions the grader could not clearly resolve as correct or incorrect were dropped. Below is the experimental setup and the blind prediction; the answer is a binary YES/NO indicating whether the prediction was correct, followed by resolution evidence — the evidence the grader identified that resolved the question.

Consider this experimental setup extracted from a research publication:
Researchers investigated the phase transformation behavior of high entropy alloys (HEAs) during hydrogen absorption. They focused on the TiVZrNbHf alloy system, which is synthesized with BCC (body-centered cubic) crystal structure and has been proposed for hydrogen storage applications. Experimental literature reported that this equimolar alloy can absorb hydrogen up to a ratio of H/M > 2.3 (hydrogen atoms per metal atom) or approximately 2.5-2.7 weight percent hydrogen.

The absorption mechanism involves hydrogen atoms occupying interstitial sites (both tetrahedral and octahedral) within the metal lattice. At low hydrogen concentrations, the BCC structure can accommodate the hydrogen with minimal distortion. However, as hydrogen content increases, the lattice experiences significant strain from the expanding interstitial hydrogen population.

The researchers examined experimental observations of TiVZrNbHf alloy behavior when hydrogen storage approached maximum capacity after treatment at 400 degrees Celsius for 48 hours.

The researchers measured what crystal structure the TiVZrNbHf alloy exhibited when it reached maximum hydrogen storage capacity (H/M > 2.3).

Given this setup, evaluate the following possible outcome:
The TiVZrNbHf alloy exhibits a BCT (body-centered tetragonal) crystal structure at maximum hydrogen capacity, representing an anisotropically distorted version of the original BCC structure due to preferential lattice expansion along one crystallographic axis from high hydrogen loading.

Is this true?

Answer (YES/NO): YES